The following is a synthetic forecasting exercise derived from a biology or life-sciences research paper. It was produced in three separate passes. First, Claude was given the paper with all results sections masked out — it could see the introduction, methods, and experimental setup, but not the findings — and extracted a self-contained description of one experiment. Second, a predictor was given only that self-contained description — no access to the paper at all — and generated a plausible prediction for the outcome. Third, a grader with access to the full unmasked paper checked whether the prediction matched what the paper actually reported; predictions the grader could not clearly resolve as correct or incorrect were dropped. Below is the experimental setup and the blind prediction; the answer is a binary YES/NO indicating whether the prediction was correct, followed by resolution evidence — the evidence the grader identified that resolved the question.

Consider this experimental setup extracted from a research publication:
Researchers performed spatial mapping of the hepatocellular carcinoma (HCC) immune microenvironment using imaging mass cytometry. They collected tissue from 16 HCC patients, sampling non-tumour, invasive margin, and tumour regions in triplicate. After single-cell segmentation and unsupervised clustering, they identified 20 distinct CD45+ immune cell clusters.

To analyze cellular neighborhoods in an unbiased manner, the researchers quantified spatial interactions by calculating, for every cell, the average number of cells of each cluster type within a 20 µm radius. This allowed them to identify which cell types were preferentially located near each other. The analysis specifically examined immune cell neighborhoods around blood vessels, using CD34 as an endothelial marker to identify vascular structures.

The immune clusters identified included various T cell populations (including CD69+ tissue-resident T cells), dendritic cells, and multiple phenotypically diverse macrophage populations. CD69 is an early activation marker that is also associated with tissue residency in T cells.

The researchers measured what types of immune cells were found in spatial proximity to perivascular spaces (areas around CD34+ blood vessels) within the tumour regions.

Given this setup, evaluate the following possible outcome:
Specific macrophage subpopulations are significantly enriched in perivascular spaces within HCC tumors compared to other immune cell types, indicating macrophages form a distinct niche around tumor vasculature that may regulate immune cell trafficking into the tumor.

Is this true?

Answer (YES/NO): NO